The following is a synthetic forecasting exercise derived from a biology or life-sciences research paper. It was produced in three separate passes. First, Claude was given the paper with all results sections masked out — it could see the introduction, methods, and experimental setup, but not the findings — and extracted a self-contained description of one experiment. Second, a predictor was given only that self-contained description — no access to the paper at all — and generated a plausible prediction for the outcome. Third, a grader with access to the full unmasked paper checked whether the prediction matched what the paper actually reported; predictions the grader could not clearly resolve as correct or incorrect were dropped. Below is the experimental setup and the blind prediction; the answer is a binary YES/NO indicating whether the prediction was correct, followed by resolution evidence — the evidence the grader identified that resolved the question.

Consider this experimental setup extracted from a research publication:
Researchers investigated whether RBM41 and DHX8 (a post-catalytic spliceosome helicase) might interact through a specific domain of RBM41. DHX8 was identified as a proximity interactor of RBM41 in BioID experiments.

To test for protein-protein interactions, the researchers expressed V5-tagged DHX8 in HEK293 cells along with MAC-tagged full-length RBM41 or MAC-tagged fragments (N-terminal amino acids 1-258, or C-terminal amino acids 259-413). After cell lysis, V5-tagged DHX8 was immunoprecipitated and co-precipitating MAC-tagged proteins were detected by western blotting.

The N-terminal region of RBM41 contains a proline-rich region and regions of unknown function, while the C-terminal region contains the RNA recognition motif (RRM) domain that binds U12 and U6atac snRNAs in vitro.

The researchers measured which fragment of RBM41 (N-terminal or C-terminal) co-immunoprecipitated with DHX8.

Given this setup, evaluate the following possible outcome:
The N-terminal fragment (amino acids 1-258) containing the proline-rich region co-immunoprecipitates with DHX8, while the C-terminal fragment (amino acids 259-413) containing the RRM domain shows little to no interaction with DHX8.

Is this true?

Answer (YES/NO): YES